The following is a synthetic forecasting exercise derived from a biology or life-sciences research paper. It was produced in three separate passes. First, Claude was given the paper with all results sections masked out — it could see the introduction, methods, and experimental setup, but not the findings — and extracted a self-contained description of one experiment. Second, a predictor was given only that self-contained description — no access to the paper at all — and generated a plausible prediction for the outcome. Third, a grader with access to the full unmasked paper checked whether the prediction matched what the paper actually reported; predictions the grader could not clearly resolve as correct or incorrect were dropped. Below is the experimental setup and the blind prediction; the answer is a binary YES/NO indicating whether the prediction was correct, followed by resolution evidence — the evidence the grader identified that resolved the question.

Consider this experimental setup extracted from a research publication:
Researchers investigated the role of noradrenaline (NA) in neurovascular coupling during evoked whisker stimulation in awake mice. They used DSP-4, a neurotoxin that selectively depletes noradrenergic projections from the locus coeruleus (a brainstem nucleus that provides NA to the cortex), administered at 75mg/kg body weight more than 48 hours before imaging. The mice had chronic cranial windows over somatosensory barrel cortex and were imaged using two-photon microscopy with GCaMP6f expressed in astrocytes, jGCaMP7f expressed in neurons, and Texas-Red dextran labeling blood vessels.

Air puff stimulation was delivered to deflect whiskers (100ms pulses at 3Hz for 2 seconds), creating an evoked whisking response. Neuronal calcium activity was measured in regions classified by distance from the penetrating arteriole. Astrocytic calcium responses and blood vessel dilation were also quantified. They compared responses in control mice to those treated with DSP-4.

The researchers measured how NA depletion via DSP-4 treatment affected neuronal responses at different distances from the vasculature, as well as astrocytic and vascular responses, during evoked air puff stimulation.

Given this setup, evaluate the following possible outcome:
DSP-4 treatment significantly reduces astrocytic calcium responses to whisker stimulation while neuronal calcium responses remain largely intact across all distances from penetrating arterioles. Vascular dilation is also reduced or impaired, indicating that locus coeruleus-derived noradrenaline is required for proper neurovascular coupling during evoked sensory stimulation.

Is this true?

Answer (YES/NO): NO